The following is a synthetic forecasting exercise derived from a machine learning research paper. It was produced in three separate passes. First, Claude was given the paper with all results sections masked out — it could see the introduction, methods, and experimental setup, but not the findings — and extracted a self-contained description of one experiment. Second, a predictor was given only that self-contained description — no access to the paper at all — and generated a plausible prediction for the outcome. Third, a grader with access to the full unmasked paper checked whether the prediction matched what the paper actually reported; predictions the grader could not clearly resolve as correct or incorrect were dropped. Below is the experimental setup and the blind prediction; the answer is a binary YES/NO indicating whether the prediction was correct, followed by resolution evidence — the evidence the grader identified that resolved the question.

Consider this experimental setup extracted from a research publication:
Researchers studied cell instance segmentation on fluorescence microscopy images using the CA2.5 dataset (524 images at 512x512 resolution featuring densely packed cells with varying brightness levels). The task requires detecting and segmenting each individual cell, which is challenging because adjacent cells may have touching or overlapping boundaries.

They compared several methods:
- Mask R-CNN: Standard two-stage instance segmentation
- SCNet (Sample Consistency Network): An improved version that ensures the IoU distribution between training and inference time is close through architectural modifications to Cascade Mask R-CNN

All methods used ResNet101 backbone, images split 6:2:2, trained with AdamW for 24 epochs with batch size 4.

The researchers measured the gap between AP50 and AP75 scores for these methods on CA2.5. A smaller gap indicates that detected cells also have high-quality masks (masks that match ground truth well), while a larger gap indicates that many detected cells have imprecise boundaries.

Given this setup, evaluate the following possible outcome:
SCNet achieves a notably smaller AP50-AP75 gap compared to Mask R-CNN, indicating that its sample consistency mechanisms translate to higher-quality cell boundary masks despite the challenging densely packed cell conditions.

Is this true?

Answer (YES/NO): NO